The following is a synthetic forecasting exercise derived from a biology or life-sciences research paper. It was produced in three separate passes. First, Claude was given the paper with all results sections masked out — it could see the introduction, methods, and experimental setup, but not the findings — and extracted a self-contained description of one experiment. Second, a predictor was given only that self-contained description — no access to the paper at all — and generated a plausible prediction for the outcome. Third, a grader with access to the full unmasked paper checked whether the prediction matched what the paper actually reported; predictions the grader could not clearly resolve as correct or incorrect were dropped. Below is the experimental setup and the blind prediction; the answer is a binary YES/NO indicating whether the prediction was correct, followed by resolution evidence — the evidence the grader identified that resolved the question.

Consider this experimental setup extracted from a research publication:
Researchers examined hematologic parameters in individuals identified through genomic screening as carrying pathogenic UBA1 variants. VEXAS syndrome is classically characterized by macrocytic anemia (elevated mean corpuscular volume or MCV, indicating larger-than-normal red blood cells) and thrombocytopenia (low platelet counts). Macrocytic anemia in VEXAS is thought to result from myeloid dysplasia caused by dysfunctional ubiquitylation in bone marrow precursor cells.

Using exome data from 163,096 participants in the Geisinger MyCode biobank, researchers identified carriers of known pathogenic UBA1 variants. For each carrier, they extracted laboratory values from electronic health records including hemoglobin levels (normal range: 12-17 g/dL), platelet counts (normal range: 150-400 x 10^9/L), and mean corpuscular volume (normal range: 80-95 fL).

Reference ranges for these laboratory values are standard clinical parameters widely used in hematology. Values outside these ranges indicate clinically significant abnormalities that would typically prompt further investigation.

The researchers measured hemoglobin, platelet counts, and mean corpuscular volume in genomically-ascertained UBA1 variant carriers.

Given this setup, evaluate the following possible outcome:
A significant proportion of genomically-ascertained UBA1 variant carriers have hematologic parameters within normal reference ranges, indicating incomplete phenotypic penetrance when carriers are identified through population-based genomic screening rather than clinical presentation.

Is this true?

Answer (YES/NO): NO